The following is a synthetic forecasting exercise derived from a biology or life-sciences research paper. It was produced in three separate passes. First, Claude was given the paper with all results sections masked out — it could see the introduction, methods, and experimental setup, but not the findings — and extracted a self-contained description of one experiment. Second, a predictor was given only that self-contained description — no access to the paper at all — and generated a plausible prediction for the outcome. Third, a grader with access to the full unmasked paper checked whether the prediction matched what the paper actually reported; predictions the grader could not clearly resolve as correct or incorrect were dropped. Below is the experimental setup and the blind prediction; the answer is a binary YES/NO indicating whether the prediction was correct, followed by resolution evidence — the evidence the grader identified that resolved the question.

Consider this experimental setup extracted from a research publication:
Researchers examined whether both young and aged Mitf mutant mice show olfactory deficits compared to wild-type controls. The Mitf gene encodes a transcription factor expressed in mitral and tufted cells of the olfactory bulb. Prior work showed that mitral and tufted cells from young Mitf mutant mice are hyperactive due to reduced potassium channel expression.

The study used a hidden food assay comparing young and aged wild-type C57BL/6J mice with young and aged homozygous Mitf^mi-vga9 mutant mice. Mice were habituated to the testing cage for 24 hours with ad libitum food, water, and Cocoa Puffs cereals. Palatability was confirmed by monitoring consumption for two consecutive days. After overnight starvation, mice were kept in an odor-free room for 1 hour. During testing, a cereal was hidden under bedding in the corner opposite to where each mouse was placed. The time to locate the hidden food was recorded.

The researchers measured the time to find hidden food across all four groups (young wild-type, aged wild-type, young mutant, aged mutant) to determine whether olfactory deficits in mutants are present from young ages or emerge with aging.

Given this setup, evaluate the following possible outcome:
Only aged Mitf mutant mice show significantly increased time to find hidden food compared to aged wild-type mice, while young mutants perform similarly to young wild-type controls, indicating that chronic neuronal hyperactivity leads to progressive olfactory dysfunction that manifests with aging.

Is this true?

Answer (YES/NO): YES